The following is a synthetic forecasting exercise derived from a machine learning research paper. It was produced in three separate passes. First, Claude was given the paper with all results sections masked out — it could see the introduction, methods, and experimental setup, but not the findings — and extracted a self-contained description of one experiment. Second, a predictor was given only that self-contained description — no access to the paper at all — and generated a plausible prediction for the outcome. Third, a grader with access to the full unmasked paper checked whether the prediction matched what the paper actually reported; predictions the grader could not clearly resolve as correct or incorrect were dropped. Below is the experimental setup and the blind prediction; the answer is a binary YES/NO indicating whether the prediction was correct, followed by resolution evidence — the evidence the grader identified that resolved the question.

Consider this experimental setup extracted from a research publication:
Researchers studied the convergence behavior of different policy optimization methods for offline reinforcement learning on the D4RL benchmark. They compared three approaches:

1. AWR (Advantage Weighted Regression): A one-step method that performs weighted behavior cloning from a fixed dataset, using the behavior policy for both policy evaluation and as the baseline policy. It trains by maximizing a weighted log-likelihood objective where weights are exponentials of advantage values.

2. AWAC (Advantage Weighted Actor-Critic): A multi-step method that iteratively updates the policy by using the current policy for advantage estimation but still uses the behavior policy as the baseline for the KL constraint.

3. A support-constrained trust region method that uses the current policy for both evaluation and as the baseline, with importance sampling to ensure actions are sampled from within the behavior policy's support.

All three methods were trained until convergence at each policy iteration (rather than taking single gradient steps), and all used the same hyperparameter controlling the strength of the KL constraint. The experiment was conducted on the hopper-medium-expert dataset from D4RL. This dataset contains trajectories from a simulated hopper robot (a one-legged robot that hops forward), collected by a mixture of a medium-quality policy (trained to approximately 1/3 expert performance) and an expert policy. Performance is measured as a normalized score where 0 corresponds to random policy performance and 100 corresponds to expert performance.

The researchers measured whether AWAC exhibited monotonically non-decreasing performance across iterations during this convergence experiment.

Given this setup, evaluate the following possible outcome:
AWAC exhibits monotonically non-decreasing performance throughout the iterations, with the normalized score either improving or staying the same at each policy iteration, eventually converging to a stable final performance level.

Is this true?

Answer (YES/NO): NO